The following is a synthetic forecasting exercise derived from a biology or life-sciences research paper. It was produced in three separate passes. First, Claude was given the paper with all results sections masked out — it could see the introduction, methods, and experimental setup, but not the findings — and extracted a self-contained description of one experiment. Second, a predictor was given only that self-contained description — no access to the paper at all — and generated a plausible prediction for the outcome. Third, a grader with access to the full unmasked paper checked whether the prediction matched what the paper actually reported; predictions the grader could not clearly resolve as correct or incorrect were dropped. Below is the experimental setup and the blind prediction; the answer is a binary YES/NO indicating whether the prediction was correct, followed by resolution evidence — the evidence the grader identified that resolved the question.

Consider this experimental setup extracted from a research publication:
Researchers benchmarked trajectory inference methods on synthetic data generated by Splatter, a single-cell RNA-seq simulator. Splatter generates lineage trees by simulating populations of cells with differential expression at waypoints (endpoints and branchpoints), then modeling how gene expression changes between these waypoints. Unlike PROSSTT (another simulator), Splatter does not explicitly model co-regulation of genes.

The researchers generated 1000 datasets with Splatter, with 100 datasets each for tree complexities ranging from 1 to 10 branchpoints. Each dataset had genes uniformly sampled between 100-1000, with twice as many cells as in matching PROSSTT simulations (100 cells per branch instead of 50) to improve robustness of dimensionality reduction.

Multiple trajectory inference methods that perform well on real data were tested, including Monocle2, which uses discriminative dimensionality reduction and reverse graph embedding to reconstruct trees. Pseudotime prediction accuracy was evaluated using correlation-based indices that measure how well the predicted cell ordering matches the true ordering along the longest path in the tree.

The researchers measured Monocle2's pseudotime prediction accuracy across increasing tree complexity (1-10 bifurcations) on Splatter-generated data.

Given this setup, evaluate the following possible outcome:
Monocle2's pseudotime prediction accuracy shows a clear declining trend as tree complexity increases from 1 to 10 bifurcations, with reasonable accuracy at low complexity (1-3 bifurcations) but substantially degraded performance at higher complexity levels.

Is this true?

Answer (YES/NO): NO